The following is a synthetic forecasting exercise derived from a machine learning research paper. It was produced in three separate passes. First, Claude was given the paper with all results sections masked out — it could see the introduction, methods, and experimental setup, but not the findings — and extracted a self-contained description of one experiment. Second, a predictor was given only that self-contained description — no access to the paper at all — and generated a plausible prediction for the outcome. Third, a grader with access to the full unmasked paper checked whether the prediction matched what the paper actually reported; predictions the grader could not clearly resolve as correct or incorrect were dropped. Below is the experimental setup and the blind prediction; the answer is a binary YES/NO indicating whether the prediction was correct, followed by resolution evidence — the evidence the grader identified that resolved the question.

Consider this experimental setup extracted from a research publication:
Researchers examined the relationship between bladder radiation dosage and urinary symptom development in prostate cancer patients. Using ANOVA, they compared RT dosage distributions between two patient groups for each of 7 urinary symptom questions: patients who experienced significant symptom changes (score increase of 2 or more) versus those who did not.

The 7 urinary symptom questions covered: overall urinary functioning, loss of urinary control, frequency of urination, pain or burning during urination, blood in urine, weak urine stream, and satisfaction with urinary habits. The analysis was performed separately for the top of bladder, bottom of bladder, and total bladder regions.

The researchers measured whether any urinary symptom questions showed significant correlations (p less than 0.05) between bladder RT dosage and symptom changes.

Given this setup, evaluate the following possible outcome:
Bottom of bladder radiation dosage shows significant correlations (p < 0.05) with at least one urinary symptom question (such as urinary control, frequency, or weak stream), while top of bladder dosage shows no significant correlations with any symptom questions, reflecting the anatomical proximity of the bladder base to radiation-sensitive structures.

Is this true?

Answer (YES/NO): NO